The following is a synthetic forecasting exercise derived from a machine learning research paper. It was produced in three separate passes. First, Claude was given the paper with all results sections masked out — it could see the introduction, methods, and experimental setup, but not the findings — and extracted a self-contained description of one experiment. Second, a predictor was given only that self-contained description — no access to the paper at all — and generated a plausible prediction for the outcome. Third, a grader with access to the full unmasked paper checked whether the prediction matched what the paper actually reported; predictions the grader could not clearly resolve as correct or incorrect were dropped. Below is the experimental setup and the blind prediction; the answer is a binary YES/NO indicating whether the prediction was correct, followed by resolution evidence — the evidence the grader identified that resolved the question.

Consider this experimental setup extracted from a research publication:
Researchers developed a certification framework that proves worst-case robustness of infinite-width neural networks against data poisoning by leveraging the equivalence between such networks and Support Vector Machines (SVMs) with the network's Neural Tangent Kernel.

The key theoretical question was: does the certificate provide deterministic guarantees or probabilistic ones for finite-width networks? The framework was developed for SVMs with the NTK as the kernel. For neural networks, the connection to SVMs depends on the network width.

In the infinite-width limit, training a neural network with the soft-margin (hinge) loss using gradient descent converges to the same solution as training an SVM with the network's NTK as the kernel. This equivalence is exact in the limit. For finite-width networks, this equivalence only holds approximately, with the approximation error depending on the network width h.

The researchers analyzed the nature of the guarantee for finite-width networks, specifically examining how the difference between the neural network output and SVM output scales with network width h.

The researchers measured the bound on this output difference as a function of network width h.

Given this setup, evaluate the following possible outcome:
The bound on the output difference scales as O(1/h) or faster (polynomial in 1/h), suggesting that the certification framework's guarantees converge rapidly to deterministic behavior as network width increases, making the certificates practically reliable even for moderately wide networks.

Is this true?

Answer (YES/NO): NO